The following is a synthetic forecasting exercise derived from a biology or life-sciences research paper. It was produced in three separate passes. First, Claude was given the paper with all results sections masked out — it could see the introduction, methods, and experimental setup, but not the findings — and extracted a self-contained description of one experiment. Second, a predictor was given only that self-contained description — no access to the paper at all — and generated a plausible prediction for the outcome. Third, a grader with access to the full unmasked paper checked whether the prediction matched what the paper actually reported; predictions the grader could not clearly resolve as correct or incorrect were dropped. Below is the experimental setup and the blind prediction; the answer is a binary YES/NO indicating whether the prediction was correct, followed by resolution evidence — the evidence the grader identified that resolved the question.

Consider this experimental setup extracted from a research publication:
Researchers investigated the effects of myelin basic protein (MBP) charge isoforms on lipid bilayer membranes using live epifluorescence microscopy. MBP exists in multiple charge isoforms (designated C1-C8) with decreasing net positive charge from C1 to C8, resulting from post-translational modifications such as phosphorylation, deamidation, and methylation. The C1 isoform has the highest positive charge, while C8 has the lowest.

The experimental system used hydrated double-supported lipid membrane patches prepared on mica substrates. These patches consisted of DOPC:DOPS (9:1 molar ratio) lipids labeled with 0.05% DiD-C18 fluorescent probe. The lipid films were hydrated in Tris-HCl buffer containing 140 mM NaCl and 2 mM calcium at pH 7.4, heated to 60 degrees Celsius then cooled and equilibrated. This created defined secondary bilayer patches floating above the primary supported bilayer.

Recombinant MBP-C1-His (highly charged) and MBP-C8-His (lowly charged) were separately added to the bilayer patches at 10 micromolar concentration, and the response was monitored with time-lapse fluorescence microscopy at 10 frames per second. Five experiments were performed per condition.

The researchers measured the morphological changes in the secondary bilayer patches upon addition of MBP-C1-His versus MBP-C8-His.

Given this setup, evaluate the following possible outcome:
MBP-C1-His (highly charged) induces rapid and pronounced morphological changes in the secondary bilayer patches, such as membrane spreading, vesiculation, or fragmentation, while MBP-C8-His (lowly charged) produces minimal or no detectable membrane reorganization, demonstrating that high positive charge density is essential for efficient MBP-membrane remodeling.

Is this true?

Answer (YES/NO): NO